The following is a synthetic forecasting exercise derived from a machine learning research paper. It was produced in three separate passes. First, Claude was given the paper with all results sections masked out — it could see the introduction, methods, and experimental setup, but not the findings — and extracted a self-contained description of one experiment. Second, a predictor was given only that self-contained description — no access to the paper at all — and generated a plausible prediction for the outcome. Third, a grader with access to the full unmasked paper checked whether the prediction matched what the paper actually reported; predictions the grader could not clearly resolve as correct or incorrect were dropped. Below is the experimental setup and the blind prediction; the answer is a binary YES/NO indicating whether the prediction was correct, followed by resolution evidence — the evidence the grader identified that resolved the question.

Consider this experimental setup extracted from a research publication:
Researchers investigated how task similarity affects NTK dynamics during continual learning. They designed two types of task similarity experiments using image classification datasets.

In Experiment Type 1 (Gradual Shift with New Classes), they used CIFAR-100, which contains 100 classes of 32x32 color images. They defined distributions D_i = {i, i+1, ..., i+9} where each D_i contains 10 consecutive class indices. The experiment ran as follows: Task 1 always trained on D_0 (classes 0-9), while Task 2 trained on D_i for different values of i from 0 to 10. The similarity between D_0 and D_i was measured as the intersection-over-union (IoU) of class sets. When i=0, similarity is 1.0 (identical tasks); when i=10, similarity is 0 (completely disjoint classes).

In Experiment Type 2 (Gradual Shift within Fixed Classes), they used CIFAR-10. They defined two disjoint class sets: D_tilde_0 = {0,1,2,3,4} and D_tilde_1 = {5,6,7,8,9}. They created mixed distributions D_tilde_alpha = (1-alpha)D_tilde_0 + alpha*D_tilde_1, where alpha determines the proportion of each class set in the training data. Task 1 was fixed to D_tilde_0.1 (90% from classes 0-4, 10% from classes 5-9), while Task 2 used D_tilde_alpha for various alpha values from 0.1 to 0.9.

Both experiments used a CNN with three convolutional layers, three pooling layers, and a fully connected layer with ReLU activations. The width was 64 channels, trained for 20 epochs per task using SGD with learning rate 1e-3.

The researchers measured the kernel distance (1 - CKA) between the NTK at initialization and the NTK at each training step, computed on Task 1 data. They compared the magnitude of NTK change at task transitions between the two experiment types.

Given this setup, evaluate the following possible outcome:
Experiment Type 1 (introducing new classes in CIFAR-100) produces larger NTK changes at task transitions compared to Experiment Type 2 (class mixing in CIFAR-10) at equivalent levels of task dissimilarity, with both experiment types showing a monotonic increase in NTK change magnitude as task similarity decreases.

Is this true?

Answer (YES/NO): YES